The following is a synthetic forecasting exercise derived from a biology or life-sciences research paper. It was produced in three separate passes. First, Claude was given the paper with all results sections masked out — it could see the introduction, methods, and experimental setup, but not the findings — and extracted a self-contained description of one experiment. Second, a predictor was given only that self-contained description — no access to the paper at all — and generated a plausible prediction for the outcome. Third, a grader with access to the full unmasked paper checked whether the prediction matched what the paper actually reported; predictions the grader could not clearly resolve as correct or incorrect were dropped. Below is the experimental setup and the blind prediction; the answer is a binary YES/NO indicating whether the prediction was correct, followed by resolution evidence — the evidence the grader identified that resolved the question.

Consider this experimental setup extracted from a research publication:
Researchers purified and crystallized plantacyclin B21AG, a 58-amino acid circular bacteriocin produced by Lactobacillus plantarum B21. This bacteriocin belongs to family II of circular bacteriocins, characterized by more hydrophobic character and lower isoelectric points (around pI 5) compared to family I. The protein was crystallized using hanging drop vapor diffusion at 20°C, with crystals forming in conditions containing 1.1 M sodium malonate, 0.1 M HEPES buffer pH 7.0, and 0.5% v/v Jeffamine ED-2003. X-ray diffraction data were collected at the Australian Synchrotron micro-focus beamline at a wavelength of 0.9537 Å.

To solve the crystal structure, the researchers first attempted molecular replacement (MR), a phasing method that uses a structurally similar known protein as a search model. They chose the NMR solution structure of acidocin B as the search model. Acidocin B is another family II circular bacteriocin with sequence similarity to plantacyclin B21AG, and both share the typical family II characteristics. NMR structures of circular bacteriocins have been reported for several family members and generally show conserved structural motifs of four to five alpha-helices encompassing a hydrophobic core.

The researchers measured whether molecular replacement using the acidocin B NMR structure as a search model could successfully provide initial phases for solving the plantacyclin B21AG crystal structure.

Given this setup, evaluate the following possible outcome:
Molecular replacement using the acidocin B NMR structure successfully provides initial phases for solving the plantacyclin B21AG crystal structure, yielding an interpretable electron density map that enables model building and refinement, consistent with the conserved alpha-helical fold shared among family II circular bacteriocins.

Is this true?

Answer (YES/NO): NO